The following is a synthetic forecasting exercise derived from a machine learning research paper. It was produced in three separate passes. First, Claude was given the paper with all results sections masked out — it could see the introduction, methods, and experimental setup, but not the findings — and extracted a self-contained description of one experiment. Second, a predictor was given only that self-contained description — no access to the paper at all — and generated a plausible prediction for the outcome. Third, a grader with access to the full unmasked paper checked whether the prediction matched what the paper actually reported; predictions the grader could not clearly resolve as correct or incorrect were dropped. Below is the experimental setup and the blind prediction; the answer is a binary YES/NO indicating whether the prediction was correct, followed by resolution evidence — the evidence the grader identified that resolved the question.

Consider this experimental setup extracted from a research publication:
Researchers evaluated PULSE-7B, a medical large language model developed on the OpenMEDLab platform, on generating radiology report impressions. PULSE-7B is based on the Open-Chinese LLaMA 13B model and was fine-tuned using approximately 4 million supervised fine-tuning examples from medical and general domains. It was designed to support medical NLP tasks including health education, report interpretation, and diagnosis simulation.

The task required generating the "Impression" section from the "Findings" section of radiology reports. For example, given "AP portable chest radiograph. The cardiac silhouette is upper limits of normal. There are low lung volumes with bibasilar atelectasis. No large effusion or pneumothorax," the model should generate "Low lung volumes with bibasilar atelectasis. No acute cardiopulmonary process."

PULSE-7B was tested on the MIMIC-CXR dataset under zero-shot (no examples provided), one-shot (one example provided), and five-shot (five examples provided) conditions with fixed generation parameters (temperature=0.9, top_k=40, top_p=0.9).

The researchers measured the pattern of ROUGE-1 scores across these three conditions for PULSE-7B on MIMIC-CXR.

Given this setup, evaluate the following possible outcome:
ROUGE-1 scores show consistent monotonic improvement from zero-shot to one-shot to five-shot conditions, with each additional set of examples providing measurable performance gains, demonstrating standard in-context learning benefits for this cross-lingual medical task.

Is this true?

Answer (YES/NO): NO